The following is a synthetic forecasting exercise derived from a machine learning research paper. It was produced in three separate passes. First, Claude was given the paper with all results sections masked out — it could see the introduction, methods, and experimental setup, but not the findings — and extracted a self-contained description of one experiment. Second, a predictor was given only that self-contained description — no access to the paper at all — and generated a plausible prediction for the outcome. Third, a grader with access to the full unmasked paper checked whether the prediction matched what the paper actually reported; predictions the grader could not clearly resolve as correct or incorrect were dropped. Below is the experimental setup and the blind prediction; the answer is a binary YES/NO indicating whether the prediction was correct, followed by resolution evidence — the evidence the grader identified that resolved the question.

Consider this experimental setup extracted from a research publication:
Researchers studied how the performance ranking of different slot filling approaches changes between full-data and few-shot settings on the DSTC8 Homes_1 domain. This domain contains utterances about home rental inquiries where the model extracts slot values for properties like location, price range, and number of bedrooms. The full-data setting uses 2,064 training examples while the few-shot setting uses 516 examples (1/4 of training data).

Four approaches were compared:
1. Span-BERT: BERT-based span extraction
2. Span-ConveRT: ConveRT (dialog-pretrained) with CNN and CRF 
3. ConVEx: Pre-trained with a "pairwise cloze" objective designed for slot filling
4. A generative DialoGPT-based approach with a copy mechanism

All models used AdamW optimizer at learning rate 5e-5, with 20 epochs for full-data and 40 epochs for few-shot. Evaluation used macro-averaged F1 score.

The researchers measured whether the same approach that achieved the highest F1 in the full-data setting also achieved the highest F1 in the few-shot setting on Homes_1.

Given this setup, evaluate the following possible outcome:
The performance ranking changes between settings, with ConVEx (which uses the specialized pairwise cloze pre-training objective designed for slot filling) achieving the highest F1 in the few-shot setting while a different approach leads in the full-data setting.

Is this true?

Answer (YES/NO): NO